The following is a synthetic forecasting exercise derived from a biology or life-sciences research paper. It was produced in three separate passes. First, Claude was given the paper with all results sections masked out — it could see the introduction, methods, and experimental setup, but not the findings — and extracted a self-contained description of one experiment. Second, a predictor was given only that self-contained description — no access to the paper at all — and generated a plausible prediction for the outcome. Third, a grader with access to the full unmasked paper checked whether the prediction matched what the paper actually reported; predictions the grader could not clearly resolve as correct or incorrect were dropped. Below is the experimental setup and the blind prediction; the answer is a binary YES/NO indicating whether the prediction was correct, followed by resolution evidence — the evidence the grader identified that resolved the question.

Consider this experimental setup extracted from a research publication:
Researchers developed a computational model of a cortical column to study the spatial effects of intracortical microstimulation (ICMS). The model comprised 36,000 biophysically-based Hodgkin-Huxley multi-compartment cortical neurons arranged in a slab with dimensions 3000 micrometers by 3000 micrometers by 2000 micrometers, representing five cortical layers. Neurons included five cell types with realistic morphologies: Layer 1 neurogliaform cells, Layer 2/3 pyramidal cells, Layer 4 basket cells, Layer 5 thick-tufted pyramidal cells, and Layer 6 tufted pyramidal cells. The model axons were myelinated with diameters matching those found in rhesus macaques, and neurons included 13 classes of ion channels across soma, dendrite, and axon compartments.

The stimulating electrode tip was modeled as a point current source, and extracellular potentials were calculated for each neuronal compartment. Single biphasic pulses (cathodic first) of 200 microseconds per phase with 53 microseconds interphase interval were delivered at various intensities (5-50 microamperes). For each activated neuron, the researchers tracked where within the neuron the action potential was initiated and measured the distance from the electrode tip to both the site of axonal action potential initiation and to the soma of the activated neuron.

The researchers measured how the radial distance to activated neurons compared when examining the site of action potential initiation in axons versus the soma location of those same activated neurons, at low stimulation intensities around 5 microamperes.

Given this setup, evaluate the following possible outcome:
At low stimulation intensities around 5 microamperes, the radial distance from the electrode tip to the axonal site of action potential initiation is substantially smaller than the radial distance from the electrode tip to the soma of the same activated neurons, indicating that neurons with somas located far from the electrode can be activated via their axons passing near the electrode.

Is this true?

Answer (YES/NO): YES